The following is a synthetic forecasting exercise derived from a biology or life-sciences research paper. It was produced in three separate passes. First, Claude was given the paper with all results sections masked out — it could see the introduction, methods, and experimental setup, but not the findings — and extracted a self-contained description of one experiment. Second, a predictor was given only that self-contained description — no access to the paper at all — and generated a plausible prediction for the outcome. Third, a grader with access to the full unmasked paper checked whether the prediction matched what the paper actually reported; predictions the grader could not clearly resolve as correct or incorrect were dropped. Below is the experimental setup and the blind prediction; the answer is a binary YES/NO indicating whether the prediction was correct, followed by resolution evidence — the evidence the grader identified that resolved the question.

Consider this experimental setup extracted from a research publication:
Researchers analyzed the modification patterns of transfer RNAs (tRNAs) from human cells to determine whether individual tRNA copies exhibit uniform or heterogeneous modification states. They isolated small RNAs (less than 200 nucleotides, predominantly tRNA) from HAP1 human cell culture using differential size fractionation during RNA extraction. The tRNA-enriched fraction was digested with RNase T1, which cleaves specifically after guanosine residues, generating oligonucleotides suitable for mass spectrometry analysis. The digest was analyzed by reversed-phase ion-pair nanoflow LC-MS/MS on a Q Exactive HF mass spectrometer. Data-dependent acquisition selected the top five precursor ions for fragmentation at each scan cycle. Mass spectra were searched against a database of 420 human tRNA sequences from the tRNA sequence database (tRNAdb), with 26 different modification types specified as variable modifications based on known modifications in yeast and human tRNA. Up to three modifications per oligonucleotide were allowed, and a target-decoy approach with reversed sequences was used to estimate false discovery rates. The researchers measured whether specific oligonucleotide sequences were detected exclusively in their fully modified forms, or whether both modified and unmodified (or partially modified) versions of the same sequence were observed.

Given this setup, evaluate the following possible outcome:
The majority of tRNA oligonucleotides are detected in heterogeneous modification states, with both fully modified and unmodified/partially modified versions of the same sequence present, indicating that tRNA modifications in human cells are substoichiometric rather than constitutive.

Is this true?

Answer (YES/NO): NO